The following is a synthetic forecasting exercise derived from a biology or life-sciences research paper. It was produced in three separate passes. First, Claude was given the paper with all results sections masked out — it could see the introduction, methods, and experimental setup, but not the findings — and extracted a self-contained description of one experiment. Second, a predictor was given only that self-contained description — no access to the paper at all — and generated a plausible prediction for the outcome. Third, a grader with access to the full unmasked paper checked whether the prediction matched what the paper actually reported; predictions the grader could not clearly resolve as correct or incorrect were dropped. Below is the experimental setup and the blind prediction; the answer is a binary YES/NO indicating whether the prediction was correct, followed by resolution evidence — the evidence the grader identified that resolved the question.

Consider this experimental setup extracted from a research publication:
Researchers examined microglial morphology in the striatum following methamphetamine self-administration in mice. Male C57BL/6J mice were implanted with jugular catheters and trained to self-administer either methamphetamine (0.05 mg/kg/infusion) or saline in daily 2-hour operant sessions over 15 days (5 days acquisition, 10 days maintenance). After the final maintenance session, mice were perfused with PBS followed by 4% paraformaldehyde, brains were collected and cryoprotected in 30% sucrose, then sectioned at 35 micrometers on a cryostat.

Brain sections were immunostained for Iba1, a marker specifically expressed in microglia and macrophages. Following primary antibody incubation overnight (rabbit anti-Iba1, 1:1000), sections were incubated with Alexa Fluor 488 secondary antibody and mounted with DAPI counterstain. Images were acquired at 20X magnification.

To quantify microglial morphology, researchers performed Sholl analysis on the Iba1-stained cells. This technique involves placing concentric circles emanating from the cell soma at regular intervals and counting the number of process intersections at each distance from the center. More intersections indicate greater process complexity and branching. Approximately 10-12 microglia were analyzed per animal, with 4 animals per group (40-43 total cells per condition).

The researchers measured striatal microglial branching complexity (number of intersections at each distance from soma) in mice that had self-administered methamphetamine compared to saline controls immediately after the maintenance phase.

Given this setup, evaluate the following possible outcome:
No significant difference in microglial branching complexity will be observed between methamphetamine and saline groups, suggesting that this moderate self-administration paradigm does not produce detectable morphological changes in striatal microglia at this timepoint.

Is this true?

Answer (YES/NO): NO